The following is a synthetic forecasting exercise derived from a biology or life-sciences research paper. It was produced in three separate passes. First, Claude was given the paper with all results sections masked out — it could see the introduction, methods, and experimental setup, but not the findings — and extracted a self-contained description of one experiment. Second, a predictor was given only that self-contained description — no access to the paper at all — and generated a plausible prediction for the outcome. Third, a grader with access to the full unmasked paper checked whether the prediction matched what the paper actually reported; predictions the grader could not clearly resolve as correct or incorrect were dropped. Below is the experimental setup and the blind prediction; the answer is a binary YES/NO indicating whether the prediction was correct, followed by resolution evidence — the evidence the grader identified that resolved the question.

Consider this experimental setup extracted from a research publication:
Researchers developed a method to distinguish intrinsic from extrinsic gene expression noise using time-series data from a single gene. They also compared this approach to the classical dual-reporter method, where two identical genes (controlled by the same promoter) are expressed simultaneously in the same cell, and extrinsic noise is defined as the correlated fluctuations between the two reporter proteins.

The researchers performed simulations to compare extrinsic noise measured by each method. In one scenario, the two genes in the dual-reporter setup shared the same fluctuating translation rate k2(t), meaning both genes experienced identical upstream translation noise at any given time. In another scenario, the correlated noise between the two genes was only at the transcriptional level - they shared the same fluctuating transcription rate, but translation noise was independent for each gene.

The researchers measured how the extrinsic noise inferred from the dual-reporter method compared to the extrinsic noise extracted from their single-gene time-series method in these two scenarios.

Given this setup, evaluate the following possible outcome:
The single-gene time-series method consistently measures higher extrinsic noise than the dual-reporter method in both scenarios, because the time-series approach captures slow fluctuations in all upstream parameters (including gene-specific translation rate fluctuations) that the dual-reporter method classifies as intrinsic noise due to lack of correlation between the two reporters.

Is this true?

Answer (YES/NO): NO